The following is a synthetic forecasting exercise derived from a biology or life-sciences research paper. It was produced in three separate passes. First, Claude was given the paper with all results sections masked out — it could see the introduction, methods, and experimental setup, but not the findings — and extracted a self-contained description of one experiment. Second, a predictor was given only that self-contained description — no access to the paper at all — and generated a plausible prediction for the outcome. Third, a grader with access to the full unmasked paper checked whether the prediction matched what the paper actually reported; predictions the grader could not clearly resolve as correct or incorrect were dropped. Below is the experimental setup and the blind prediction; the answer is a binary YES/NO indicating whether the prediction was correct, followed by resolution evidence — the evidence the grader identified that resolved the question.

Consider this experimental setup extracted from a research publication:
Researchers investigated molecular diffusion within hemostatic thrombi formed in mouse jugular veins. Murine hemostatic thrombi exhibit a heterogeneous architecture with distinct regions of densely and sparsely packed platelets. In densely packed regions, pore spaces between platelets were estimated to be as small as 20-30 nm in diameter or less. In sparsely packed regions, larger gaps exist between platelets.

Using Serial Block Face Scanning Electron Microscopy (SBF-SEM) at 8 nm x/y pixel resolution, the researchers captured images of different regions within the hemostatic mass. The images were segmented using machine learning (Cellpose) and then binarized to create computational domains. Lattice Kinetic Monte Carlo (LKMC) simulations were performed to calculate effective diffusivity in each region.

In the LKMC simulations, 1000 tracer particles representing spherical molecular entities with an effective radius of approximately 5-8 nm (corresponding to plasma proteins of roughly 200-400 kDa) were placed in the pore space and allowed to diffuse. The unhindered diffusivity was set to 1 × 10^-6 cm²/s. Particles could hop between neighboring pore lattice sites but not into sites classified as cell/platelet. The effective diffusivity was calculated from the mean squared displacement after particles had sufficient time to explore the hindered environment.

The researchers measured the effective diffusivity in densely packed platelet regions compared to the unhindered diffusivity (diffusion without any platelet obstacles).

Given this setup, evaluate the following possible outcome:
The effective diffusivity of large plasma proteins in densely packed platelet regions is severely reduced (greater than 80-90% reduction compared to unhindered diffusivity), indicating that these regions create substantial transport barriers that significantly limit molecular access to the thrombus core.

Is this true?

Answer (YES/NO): YES